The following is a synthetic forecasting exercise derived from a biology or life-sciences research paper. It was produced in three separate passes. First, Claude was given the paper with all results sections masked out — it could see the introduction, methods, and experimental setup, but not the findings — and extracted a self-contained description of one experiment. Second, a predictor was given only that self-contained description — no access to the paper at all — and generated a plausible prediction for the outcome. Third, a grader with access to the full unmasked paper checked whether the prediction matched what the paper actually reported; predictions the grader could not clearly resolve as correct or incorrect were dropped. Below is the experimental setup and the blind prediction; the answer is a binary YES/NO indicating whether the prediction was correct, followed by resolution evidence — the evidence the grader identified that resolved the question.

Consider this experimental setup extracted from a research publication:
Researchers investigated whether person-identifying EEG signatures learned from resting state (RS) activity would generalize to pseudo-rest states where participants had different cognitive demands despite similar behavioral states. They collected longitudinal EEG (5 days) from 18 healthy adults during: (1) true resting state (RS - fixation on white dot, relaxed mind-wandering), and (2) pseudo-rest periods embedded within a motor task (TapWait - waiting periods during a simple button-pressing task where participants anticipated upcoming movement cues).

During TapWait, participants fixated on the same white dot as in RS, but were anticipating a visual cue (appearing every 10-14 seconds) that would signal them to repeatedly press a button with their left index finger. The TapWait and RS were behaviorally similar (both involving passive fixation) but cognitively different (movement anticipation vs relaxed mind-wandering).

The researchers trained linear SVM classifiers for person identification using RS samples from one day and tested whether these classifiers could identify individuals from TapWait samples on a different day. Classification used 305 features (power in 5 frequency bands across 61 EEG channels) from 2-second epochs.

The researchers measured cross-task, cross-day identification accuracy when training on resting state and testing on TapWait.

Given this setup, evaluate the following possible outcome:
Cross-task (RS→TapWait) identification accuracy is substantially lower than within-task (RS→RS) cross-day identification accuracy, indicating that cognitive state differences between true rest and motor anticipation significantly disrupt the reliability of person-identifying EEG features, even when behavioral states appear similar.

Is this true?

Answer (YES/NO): NO